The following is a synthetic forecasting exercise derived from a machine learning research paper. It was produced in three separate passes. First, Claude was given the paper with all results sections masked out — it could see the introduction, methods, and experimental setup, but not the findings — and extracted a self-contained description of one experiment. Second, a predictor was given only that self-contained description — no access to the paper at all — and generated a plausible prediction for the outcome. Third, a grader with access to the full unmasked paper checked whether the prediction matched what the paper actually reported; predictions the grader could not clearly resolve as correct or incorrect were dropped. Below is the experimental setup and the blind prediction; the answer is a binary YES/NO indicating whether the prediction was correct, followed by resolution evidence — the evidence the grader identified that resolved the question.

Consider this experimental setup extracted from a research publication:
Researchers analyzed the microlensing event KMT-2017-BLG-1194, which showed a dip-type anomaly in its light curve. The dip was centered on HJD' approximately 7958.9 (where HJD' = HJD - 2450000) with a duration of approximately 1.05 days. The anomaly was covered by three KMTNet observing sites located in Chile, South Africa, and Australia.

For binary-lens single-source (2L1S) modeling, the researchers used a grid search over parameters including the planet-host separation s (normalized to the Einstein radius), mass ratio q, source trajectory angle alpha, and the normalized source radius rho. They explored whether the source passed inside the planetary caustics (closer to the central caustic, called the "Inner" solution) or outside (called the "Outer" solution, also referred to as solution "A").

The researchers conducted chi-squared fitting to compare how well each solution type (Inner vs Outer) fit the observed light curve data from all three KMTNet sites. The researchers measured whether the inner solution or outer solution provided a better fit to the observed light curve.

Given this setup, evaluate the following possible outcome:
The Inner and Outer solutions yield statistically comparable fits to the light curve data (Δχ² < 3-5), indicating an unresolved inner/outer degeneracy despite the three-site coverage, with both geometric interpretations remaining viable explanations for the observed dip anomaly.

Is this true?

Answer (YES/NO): NO